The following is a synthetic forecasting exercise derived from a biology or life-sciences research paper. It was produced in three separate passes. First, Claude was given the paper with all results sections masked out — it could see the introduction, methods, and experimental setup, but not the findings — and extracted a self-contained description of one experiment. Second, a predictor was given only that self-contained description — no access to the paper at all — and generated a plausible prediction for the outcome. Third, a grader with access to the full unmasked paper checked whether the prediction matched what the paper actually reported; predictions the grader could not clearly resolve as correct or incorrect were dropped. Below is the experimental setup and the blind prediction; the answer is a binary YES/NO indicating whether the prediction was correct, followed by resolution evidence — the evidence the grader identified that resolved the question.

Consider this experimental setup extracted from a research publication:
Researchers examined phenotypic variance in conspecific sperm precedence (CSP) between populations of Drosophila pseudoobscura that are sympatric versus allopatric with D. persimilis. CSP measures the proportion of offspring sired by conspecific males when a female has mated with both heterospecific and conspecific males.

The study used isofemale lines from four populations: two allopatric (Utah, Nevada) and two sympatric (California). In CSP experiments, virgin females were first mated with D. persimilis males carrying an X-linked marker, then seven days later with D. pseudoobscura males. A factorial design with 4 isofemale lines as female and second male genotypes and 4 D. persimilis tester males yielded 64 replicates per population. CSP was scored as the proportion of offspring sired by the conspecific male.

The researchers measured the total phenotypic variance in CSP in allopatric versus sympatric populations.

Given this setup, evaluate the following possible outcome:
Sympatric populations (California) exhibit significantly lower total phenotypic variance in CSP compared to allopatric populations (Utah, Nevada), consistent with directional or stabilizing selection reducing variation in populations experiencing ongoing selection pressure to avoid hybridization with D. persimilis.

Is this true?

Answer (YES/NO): YES